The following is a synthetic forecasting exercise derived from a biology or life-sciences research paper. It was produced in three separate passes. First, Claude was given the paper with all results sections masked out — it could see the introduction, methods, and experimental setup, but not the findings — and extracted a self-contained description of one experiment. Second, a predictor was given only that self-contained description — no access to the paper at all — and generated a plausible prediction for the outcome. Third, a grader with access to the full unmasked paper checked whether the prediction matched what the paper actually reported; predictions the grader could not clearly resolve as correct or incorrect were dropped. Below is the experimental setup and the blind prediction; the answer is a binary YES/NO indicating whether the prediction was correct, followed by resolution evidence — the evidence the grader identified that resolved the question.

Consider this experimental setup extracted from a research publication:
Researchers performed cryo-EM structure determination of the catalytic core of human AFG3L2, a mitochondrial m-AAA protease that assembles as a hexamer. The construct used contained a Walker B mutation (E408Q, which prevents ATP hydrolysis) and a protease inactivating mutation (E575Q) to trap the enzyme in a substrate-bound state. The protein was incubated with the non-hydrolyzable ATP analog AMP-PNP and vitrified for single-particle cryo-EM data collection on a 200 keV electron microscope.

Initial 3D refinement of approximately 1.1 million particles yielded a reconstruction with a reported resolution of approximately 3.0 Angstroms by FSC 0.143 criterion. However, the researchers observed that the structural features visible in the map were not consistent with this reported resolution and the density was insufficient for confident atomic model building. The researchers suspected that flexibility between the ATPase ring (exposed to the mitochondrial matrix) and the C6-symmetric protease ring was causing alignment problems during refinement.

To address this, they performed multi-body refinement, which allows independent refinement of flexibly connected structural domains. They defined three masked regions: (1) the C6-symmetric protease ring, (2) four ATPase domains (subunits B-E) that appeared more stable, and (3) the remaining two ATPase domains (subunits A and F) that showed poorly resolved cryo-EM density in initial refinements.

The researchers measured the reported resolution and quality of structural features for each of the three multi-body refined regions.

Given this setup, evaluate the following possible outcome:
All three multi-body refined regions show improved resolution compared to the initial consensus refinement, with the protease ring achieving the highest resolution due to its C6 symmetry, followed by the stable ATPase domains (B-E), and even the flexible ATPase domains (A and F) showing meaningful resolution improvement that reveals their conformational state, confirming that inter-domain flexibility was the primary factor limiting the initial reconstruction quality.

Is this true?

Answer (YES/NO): NO